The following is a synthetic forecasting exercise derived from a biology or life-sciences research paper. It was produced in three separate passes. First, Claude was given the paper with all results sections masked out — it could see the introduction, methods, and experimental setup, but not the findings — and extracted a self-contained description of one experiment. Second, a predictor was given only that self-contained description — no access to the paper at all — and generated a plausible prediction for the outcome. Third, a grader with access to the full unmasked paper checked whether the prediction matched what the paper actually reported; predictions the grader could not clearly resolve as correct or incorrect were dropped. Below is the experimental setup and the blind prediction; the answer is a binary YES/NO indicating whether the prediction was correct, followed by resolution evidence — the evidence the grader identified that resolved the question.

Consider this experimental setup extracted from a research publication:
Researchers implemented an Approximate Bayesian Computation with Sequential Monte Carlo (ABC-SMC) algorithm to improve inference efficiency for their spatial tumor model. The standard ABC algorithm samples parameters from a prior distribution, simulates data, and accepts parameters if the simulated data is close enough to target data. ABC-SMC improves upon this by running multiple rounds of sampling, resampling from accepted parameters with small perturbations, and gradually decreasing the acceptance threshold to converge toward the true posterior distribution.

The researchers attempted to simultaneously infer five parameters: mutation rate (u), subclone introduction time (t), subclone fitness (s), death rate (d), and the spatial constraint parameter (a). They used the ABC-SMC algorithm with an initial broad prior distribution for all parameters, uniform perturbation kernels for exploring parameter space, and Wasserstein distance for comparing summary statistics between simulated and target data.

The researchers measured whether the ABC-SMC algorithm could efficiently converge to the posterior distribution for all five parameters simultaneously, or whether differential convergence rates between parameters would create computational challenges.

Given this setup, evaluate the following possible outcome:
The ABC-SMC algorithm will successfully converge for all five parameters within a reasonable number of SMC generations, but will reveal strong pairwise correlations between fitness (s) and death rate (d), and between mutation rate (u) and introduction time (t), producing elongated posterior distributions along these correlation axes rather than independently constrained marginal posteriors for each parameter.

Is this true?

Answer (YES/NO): NO